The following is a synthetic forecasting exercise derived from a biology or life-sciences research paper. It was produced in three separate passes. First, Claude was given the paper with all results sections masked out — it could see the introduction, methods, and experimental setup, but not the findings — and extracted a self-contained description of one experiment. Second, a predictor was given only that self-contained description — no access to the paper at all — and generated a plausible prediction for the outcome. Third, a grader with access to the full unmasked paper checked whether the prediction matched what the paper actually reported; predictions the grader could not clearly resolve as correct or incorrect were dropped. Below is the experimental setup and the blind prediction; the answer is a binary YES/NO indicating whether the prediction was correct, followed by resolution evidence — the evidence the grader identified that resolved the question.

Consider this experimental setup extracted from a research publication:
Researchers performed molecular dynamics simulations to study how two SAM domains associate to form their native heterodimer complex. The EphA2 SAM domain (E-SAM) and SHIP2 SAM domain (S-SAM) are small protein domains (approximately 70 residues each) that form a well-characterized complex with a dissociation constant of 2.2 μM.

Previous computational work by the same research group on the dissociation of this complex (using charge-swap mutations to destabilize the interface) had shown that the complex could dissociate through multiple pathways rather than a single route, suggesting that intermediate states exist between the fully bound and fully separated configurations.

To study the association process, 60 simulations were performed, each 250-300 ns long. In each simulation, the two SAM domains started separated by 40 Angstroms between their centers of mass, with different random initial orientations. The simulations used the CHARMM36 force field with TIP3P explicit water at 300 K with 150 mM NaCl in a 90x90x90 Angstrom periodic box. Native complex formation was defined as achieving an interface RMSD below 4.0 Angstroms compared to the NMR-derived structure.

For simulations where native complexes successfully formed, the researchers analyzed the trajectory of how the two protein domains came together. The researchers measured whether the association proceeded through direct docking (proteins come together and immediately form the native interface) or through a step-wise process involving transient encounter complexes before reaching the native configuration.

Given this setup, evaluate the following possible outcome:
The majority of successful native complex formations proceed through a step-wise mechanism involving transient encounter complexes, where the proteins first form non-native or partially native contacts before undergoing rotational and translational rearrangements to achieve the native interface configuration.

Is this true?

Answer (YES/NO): NO